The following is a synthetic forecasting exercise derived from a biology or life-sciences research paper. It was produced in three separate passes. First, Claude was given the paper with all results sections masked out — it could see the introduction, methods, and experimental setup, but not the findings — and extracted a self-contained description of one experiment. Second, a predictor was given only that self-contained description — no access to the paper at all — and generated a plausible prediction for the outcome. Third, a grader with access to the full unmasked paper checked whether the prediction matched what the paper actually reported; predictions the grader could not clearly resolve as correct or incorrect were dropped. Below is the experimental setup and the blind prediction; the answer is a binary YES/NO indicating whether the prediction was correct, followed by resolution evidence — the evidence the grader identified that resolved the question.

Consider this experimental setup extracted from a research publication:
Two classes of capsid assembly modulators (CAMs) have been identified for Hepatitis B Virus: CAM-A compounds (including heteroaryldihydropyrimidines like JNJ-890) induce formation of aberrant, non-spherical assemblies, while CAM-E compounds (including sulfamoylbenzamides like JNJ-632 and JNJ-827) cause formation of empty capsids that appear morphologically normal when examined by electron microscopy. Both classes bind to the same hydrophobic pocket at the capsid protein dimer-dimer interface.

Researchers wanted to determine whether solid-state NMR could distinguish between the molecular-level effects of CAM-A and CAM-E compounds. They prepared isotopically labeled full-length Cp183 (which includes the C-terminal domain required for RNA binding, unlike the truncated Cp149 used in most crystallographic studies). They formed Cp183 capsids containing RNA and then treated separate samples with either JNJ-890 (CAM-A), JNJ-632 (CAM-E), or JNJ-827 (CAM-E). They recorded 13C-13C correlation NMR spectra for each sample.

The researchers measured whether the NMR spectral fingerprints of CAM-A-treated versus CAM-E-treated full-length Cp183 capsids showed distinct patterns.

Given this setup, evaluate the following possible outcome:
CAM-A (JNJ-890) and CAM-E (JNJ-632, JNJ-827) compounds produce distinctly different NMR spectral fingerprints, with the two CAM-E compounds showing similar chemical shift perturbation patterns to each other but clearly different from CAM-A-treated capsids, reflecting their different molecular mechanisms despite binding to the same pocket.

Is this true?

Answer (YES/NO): YES